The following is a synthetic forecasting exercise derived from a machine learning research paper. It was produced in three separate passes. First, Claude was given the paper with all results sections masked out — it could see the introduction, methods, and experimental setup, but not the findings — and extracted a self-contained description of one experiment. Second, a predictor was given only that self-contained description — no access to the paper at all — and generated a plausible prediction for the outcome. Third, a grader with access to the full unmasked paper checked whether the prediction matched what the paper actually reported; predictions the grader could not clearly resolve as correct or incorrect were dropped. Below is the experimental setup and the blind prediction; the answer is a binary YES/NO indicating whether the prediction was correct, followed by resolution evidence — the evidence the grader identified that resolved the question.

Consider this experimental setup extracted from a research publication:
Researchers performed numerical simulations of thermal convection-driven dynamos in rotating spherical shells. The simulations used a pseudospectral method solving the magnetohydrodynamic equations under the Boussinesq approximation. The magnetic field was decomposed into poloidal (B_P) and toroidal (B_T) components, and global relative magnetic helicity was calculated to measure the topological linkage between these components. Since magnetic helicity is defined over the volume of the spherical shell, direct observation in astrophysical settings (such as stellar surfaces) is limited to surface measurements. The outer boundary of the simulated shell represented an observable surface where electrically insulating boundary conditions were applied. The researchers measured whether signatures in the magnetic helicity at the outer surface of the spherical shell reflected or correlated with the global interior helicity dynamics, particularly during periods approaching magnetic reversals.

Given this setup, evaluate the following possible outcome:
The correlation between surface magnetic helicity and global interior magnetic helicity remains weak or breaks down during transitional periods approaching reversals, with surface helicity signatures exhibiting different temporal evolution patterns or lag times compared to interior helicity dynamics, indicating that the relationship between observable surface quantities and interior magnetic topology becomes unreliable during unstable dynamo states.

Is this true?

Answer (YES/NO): NO